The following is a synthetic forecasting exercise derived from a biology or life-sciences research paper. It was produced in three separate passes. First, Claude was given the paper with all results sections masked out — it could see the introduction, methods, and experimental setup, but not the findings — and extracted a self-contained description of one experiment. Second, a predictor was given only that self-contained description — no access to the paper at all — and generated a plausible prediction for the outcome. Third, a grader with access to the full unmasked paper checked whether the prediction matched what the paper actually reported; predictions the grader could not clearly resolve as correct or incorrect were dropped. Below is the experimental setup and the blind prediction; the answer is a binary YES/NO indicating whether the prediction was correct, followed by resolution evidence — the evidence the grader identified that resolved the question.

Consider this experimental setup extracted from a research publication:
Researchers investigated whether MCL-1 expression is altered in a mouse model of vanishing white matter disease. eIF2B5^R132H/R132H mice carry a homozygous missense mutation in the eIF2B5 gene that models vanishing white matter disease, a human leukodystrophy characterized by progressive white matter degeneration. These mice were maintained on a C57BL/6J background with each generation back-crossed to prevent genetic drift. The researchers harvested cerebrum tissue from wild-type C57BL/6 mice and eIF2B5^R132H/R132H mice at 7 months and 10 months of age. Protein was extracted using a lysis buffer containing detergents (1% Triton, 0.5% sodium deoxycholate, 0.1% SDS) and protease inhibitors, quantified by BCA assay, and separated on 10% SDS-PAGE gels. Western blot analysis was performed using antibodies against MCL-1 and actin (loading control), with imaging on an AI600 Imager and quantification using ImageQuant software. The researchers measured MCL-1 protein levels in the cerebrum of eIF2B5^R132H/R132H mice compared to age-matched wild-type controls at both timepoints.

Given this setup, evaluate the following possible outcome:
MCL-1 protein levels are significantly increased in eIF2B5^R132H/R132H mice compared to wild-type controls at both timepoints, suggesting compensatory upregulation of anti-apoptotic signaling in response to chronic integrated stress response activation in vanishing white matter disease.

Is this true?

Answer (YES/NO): NO